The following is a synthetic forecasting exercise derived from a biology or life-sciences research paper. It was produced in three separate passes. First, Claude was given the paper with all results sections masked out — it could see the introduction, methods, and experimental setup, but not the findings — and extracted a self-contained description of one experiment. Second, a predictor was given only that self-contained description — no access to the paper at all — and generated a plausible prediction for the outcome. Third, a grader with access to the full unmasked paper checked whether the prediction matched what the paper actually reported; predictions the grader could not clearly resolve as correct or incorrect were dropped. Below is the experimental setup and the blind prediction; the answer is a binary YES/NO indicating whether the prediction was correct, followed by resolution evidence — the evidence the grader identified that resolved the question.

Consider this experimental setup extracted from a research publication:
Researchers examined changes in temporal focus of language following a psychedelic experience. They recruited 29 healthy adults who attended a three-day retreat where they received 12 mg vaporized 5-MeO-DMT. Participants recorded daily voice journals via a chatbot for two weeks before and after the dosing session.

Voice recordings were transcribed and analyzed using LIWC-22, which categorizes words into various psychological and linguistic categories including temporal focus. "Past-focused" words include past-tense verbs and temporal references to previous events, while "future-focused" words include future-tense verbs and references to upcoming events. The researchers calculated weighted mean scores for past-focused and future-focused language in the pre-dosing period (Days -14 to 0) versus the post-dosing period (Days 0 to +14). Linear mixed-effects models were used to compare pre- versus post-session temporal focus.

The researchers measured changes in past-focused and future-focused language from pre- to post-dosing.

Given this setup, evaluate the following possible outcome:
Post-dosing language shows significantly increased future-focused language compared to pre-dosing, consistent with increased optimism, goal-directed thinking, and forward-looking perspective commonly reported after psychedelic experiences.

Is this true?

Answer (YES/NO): NO